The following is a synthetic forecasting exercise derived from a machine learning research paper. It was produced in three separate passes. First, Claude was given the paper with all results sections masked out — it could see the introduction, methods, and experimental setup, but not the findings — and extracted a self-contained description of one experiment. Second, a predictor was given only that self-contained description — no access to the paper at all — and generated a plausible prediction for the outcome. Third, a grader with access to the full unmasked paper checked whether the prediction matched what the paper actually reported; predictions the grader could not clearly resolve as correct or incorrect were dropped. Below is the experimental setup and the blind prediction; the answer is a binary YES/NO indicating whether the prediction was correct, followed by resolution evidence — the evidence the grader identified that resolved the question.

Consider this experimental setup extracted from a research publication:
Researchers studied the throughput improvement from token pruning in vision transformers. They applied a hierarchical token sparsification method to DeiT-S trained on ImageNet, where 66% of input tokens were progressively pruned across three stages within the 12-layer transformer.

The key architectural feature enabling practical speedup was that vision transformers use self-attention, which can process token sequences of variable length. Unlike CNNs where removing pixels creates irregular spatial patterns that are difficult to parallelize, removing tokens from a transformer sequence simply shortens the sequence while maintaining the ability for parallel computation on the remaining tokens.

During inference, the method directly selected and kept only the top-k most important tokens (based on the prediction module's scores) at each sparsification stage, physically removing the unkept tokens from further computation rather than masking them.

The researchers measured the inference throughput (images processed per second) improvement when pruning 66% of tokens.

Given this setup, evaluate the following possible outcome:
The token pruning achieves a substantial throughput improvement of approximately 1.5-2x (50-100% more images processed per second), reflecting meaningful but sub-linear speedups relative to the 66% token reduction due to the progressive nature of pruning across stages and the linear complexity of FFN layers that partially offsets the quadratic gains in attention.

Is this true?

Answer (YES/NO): YES